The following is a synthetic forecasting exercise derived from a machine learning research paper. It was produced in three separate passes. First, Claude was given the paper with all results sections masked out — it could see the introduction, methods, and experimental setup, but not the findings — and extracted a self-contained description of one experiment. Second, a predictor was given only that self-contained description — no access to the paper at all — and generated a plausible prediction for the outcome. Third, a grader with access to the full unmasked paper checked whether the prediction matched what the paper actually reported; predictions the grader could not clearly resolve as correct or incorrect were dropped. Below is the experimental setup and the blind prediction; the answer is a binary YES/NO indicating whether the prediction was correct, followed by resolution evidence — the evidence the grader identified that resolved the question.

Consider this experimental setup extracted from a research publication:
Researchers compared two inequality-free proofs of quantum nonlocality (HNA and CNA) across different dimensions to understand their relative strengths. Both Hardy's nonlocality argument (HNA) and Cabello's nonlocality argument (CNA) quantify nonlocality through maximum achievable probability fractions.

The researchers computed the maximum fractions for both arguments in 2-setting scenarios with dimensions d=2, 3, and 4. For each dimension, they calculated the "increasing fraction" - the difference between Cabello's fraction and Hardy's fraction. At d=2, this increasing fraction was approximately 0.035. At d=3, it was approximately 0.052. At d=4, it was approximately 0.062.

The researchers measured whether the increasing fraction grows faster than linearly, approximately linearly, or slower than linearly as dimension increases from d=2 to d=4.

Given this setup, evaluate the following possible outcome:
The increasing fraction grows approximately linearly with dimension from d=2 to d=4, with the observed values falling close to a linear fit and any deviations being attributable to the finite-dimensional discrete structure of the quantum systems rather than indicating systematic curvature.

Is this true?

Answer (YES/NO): NO